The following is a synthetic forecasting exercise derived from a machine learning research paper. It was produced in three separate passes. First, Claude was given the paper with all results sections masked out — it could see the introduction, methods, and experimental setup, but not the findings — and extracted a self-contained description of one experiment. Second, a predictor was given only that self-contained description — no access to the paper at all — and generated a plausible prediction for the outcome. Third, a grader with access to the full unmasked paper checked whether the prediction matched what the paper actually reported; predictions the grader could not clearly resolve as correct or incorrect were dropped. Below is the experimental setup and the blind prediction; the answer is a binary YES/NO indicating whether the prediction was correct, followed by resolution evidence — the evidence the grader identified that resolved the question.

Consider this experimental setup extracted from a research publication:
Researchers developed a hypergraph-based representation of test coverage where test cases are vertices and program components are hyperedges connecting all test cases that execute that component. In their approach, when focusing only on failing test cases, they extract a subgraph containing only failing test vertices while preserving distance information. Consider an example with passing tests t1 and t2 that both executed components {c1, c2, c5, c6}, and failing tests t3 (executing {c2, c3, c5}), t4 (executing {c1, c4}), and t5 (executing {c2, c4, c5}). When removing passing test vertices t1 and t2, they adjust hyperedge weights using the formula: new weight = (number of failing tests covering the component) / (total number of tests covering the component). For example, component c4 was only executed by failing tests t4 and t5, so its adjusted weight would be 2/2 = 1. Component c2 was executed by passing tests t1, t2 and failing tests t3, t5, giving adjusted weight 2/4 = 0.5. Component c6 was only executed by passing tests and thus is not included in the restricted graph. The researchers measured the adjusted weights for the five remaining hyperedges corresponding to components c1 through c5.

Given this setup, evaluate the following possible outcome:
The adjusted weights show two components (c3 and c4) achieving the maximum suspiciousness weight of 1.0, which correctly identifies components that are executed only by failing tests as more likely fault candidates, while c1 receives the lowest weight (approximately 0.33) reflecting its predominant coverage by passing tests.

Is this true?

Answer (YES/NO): YES